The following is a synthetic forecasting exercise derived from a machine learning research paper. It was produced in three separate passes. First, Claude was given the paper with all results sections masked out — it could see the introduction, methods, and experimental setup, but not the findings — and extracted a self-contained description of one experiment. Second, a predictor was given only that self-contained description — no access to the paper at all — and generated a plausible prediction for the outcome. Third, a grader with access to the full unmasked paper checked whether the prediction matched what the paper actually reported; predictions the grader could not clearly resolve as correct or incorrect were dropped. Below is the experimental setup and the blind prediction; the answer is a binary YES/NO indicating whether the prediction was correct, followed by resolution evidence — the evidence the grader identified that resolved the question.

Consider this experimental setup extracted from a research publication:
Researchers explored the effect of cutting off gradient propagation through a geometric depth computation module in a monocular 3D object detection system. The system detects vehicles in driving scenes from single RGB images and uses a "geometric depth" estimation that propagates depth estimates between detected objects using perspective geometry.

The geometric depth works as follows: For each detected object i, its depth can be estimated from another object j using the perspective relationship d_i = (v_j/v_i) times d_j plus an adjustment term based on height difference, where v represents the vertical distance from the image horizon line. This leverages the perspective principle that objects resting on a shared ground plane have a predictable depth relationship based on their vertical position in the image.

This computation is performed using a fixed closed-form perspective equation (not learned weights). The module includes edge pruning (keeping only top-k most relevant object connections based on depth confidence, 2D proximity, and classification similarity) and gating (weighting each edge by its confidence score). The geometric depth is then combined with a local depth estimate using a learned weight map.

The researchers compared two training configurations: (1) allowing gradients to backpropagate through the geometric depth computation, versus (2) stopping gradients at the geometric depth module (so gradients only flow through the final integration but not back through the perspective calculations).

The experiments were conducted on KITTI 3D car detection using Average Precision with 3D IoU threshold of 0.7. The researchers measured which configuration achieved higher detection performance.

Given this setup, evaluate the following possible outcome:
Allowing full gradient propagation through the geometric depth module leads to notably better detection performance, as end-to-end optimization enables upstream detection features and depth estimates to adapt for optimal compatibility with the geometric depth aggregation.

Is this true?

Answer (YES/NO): NO